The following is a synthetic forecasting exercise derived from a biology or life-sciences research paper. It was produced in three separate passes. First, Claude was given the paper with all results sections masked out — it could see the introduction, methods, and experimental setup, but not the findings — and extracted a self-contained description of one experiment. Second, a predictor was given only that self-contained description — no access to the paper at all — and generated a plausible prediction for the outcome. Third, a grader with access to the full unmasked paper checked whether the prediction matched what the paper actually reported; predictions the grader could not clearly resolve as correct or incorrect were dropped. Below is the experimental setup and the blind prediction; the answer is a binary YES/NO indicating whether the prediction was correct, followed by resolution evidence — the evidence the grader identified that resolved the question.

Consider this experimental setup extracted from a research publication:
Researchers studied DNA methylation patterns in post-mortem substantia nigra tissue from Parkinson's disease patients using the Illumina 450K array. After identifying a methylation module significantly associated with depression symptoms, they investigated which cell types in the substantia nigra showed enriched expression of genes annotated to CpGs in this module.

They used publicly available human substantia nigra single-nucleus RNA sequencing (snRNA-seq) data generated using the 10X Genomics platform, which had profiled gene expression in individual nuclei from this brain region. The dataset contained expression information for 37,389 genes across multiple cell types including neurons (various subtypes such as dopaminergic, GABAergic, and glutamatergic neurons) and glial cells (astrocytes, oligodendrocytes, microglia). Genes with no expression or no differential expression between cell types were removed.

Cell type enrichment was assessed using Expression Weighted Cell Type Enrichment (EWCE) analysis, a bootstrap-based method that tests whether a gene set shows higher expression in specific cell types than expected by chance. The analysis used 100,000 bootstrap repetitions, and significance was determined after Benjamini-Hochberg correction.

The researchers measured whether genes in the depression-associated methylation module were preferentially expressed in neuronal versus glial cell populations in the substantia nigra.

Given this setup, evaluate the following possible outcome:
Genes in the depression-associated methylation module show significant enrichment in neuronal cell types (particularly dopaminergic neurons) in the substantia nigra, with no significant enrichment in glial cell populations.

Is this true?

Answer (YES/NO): NO